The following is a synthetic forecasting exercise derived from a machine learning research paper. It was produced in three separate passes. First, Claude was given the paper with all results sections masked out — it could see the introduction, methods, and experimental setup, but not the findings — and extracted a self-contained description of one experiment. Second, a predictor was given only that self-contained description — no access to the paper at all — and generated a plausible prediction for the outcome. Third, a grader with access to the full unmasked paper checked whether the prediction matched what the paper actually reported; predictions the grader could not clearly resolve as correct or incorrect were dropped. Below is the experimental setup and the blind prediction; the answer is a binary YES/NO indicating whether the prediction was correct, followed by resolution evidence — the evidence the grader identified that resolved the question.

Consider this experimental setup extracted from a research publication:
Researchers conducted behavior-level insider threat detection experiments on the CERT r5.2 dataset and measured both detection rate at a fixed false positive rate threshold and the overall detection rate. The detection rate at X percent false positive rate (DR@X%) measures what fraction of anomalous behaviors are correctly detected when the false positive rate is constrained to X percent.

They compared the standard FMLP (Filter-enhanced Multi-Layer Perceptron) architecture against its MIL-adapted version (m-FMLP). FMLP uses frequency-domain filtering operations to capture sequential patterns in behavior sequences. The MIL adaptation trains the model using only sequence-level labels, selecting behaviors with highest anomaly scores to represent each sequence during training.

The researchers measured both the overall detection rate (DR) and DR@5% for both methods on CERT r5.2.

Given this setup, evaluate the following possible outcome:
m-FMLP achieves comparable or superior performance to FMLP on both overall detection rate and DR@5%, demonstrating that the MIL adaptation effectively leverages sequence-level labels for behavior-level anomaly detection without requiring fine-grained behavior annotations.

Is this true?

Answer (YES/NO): NO